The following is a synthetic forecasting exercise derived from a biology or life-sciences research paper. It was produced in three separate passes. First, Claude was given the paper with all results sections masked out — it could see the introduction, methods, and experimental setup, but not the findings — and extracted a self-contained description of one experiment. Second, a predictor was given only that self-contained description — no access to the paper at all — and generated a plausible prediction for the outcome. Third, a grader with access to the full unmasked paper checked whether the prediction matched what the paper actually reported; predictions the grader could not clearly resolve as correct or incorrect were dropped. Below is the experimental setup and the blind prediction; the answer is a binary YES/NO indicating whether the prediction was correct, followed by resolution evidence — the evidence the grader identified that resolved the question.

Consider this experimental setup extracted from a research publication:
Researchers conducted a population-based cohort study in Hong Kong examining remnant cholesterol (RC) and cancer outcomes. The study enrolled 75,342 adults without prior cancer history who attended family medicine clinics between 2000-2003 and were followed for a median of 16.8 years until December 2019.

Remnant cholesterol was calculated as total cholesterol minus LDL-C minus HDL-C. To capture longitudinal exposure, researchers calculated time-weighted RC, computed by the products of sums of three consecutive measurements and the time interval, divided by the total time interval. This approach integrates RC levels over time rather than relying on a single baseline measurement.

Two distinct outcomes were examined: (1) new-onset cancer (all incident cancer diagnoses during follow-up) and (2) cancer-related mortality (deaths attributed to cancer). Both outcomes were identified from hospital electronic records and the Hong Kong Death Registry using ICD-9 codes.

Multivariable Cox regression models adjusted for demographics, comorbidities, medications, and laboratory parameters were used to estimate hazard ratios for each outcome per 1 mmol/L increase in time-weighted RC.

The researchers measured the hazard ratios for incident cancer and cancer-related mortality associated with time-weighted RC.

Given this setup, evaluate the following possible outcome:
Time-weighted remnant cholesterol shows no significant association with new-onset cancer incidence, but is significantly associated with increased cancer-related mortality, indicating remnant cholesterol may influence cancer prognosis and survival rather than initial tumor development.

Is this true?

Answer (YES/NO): NO